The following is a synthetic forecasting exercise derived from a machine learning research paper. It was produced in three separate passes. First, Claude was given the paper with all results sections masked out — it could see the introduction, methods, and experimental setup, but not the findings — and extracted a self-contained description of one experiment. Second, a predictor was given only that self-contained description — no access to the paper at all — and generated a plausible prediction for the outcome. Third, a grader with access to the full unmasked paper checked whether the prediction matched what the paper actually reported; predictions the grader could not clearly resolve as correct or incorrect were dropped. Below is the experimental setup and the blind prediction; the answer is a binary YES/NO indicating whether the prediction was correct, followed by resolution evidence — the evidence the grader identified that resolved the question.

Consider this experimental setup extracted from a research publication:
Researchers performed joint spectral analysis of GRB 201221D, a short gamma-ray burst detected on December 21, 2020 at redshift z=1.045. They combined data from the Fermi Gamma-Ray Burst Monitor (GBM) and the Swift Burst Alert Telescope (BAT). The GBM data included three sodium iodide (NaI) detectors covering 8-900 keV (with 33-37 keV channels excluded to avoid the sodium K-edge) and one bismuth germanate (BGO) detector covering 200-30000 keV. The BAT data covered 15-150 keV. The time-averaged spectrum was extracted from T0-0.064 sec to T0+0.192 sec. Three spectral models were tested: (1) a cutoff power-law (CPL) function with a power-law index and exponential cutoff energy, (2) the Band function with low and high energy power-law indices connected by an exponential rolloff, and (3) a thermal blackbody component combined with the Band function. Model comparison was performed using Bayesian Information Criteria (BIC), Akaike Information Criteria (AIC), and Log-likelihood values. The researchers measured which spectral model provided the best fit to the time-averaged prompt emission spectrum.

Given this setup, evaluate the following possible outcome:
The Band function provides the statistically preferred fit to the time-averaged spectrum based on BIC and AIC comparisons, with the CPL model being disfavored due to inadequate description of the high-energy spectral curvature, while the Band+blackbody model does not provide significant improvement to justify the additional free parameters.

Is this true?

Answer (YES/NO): NO